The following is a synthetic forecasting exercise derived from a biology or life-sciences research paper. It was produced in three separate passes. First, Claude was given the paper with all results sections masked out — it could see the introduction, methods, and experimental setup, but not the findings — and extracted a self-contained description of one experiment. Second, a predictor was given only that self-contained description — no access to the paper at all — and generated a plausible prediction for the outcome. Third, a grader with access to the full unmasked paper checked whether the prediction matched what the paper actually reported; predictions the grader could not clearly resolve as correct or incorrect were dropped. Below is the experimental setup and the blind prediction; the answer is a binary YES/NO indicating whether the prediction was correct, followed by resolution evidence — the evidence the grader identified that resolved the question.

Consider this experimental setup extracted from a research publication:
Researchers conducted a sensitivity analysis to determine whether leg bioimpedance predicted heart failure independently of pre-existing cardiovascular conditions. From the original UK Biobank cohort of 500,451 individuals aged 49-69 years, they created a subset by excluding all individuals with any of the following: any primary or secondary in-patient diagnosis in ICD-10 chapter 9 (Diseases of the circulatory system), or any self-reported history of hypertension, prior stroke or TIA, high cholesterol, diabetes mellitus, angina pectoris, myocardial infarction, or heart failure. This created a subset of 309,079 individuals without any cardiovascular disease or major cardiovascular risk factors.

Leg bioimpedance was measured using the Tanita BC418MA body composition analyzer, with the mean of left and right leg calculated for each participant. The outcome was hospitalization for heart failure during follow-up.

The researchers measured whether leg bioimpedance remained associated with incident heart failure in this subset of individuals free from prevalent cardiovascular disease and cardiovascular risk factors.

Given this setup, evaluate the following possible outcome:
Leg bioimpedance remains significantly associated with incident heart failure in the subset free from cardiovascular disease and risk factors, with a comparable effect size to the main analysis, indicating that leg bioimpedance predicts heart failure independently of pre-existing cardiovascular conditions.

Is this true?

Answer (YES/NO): NO